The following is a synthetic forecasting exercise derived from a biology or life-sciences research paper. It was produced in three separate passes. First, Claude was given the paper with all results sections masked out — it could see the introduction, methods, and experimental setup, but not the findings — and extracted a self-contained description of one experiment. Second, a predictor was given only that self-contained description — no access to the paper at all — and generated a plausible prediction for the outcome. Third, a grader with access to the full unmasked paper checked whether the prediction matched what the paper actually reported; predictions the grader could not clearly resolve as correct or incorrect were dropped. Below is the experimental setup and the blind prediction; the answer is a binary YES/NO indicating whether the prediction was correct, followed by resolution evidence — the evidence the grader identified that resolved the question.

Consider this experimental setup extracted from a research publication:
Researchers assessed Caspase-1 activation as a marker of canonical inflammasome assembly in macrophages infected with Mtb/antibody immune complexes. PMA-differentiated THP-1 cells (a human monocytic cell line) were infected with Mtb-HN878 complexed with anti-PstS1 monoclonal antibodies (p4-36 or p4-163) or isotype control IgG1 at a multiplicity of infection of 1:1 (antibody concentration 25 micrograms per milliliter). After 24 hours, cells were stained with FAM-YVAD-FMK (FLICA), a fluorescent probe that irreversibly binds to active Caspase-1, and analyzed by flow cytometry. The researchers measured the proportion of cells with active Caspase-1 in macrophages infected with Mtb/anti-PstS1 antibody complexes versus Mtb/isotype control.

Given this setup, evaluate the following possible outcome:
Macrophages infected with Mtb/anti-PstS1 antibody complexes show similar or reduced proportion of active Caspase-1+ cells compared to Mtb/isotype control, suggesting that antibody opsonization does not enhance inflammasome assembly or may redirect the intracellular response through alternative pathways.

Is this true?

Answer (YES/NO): NO